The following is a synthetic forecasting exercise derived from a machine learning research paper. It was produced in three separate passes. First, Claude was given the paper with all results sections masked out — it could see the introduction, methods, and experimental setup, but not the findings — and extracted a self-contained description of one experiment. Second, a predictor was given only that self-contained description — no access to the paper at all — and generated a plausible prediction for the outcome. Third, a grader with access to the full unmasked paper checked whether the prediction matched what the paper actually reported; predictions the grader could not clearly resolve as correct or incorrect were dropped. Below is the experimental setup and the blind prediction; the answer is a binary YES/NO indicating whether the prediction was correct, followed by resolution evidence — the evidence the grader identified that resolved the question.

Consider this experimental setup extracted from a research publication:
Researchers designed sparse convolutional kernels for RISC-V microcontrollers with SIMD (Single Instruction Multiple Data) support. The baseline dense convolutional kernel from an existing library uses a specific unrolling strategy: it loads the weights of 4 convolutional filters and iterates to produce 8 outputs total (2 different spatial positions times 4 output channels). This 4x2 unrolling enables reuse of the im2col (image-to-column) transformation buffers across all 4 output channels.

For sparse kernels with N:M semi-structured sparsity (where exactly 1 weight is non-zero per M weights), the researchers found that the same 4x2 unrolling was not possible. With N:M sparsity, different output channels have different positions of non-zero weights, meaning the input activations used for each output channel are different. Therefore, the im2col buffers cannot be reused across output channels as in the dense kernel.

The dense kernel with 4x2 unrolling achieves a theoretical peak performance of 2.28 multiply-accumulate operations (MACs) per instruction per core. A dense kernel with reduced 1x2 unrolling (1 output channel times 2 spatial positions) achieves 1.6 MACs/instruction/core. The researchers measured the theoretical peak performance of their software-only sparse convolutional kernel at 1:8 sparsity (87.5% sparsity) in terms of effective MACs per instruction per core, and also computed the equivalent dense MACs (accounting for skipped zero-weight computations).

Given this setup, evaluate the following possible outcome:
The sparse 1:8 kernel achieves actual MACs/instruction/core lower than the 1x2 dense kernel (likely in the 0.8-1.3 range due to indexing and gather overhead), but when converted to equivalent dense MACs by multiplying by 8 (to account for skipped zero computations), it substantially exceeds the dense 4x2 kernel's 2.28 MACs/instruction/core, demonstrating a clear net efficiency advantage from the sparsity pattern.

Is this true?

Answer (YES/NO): NO